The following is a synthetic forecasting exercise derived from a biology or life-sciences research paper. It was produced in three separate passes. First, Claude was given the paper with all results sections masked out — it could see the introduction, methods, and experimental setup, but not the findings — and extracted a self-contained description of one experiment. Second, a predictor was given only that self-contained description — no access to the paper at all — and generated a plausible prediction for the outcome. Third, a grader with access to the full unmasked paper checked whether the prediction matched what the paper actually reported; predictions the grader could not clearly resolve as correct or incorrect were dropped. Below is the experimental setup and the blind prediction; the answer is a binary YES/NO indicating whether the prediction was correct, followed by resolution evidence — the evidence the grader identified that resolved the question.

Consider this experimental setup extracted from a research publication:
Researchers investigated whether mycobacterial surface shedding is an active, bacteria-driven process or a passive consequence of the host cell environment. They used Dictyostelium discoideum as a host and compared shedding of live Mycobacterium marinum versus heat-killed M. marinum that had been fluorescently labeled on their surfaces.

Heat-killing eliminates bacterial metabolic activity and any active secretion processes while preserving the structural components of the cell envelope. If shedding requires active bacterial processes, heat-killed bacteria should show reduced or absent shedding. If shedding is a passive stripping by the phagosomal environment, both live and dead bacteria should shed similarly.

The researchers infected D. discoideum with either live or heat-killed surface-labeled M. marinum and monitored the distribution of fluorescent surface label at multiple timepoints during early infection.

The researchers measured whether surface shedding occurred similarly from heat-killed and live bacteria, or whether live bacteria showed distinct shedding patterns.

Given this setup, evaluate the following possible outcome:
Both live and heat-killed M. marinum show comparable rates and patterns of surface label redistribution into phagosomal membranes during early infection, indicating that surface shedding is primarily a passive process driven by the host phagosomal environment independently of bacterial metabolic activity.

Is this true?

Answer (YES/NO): YES